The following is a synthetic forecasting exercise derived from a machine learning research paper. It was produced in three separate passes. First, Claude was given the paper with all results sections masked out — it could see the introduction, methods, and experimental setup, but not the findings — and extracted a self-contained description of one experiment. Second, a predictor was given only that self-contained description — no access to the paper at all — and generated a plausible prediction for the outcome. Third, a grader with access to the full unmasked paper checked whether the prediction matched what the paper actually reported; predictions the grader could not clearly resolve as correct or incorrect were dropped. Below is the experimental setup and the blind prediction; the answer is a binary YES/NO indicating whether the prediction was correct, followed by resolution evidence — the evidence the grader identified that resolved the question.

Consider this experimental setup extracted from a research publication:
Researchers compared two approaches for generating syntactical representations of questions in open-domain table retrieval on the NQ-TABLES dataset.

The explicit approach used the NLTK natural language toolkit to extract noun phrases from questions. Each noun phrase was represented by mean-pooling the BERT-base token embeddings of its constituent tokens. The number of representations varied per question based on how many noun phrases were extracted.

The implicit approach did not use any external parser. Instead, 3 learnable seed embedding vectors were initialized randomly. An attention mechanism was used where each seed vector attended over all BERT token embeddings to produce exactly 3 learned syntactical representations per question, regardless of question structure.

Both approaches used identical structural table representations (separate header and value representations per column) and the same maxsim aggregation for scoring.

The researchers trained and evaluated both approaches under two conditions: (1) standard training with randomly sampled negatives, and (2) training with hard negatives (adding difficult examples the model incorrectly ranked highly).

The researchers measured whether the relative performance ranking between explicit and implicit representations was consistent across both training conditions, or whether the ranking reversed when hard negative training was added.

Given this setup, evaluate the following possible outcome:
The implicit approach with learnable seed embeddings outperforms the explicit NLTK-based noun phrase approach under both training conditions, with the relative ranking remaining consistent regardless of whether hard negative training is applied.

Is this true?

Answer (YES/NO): YES